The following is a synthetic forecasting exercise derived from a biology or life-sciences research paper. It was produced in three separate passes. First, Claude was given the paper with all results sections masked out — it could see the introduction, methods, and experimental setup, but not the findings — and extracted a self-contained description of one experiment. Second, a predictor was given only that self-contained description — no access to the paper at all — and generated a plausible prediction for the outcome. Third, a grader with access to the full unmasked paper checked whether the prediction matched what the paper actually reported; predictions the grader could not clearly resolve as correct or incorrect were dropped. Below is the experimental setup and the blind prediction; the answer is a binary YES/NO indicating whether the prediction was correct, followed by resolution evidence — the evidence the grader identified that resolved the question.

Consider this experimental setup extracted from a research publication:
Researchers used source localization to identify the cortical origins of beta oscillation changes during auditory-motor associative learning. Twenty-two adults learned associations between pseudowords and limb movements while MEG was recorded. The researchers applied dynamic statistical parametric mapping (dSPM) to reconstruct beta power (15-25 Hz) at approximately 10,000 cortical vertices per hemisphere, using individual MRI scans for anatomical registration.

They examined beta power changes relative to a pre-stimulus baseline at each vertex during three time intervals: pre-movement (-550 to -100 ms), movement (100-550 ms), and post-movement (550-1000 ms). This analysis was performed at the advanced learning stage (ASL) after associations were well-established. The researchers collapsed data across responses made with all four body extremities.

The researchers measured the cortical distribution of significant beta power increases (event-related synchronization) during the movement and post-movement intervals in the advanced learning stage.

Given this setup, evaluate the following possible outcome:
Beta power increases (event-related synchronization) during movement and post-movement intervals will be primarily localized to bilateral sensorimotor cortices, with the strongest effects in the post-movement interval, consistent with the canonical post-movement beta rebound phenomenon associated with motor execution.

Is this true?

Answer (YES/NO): NO